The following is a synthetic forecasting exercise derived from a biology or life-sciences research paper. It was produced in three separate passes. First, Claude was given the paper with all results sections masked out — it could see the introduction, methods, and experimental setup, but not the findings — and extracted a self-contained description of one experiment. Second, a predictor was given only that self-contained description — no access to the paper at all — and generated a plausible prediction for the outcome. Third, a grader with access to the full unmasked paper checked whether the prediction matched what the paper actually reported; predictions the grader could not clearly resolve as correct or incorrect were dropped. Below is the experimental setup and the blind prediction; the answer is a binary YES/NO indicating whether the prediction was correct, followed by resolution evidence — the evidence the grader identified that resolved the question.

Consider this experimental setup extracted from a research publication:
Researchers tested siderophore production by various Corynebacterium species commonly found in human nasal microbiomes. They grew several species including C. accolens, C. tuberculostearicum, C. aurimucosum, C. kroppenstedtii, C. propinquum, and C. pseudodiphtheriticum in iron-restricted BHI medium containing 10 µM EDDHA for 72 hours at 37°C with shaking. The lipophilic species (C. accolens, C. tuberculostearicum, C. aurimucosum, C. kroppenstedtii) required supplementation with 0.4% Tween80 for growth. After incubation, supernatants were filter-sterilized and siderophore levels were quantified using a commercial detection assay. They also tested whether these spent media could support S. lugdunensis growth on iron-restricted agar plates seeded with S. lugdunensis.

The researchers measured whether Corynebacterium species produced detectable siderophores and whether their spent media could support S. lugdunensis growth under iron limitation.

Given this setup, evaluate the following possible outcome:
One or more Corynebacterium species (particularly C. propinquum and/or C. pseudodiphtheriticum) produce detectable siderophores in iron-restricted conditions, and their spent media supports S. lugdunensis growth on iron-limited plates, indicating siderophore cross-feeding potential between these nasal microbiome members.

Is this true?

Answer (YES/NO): YES